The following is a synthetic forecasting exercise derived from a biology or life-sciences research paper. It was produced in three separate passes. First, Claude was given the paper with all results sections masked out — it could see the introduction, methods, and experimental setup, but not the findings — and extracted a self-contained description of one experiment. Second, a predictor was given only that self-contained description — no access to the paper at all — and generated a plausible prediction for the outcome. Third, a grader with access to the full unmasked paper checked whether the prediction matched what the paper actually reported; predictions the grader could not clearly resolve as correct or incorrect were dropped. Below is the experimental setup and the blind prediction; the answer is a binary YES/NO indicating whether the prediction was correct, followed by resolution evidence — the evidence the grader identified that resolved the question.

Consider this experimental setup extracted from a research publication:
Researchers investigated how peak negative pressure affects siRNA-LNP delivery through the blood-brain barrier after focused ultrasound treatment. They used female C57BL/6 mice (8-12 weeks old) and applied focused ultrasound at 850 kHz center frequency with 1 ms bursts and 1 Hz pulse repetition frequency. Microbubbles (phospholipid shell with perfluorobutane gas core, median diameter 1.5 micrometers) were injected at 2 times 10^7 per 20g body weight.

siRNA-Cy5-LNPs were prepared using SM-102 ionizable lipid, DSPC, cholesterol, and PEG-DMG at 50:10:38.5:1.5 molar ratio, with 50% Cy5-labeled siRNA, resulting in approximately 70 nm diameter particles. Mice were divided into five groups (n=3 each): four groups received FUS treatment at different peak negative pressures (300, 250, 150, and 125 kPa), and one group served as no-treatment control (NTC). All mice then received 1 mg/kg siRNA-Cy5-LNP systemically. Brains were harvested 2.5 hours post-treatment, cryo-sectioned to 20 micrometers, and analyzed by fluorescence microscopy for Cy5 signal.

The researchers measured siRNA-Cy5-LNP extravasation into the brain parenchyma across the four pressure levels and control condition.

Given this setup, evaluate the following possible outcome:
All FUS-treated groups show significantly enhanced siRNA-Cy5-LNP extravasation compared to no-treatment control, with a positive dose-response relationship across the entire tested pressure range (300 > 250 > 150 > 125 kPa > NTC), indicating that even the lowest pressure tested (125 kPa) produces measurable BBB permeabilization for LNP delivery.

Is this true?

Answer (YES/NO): NO